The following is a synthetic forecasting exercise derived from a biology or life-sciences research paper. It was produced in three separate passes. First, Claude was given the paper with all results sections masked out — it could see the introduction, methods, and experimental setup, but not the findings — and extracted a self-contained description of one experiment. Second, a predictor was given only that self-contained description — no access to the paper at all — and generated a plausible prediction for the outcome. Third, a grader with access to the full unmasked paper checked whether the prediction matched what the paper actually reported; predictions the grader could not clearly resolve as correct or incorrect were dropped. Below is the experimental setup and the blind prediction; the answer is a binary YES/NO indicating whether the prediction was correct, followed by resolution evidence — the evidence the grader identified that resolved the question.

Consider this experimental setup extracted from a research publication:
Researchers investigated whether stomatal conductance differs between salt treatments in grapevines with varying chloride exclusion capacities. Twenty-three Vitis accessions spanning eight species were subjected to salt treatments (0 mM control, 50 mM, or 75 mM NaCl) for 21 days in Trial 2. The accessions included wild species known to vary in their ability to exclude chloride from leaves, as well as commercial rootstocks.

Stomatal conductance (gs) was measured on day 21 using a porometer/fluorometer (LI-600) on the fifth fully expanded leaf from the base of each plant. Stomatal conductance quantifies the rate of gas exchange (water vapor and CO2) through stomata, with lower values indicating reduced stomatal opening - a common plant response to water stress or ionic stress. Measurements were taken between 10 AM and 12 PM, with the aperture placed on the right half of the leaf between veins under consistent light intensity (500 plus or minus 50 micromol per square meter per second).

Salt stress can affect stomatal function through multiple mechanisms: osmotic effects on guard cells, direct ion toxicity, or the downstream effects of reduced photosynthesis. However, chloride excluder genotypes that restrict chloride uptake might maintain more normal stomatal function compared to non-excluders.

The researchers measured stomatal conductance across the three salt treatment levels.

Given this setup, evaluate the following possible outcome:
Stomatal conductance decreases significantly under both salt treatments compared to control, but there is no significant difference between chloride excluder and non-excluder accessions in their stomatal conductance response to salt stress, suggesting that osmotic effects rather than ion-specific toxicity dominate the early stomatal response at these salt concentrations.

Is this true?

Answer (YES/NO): YES